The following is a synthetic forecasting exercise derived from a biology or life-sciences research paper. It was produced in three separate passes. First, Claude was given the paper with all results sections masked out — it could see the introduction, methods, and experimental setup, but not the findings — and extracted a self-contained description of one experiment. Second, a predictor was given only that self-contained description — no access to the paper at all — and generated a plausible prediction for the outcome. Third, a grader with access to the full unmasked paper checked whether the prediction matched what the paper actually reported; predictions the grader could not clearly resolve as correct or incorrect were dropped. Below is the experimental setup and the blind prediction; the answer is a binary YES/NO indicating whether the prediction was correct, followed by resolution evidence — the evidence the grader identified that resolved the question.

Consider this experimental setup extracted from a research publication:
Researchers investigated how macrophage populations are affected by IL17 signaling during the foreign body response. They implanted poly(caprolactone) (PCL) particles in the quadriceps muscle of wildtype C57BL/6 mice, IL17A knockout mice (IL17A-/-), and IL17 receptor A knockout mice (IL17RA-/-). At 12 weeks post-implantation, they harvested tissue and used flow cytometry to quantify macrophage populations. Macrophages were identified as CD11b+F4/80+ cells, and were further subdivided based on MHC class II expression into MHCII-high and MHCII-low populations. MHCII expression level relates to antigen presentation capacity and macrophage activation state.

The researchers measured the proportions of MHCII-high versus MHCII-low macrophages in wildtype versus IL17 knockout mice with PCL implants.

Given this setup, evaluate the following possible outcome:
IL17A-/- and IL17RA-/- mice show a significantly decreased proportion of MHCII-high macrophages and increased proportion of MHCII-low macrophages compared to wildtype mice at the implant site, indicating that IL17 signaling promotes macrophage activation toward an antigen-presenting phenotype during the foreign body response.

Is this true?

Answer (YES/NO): NO